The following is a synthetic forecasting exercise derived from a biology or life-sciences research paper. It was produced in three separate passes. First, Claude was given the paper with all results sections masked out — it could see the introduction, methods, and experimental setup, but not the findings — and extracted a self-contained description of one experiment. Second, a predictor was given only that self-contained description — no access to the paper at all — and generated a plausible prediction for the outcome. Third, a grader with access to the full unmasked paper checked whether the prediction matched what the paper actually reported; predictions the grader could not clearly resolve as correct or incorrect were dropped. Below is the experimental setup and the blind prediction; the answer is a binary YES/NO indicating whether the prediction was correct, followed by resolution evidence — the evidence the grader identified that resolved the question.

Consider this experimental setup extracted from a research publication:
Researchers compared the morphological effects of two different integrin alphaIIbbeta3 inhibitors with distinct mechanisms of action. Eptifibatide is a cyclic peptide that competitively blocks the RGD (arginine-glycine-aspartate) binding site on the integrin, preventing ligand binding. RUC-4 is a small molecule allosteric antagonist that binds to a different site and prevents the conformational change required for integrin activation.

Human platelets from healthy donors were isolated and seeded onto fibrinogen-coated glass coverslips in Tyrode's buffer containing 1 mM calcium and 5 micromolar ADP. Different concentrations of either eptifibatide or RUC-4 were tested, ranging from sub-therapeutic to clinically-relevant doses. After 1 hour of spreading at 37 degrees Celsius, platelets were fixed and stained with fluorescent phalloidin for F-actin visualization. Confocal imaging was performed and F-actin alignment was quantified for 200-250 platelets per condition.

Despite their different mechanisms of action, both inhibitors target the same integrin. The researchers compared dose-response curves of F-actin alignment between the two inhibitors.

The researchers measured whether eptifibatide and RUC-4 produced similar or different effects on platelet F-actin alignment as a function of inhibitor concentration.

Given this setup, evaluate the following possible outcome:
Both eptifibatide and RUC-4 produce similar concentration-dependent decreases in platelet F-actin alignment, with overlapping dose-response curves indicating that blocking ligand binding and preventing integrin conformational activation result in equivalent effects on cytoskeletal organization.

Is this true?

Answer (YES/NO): NO